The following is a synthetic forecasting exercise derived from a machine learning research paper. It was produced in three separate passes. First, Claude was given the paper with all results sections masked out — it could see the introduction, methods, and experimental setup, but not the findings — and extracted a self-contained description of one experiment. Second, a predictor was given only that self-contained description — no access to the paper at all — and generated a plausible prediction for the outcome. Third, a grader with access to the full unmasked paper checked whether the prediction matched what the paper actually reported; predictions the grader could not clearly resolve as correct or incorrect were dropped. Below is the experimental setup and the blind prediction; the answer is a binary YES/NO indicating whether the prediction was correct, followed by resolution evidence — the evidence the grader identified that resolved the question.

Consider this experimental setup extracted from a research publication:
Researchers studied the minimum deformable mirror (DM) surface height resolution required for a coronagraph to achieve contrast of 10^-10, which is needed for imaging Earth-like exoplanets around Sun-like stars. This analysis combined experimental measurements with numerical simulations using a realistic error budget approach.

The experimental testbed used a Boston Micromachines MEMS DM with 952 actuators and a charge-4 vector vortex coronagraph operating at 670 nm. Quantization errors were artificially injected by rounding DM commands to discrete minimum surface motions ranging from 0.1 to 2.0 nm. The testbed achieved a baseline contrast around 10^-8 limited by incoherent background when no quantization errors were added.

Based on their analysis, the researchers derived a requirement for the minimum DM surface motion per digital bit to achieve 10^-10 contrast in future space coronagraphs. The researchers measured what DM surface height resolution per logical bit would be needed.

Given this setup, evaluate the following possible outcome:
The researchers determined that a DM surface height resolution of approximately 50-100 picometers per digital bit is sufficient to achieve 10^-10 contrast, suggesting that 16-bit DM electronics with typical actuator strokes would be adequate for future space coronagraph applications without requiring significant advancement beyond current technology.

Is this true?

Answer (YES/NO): NO